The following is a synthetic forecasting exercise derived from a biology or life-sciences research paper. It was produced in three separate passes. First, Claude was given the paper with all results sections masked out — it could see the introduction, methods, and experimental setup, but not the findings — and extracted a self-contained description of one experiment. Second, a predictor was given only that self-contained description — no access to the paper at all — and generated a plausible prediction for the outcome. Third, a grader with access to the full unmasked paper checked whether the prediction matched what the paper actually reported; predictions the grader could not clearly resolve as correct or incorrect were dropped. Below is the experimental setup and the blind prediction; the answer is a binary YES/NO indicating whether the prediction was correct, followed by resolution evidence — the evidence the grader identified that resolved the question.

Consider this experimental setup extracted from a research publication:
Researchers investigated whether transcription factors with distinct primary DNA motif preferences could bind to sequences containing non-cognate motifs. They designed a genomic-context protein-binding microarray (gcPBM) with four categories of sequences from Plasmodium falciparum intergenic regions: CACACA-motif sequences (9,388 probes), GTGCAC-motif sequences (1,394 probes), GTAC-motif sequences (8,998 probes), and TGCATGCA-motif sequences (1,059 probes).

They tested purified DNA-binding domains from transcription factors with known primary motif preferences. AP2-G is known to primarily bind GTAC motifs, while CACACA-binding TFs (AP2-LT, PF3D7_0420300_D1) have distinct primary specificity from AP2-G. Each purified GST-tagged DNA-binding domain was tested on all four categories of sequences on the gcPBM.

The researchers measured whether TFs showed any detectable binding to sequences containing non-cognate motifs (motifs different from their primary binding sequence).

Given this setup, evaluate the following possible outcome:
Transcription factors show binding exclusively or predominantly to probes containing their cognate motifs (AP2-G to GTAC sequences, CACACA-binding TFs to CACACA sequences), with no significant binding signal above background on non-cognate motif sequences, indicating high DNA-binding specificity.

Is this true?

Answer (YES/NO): NO